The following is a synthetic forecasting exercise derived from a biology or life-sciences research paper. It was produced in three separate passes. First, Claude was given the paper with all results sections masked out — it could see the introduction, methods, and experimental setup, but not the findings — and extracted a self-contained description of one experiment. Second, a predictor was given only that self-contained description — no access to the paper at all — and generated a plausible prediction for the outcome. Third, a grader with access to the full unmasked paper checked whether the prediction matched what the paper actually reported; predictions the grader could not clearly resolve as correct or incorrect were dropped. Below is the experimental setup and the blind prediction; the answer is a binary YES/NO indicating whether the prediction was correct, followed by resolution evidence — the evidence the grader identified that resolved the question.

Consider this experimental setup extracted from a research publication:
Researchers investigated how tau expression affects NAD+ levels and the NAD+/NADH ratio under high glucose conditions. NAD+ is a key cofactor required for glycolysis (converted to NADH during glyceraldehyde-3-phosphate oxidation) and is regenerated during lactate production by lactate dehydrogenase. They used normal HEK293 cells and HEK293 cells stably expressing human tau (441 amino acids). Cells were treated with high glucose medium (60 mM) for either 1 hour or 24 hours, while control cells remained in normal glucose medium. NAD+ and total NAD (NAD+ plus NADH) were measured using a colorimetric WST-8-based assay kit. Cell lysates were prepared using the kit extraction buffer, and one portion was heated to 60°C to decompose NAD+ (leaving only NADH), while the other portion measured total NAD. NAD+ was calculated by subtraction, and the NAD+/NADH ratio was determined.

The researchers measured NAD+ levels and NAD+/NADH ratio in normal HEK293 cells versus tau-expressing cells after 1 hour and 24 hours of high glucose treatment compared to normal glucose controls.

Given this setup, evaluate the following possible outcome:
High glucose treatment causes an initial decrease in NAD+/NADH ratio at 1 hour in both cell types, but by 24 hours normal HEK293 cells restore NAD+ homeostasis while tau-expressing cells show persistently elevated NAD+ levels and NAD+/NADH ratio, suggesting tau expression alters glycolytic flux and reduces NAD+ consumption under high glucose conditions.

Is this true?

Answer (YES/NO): NO